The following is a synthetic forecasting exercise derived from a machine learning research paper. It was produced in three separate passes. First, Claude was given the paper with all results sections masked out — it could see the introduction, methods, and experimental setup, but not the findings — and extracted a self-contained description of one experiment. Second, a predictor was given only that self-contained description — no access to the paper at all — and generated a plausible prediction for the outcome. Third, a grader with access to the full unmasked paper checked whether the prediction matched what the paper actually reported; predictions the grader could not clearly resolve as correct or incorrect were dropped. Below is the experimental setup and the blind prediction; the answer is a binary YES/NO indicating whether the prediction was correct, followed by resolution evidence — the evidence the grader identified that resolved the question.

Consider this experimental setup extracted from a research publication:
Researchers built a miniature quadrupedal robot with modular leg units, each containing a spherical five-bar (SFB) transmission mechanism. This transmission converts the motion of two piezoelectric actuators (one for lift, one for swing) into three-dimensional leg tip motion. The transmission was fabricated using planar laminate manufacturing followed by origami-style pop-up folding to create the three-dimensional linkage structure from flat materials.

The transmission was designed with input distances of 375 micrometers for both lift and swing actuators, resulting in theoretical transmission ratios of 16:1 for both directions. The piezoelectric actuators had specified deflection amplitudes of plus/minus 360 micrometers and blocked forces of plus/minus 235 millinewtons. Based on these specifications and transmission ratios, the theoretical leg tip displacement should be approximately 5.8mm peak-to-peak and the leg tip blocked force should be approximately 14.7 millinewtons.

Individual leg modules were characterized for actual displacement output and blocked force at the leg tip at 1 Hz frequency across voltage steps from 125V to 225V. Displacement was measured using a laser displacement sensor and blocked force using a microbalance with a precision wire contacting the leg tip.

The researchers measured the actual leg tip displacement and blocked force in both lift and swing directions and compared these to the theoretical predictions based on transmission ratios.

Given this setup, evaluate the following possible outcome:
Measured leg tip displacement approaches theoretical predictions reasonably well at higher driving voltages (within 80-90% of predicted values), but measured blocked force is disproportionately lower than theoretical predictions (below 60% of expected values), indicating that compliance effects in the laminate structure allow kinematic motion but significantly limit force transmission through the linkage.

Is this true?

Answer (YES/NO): NO